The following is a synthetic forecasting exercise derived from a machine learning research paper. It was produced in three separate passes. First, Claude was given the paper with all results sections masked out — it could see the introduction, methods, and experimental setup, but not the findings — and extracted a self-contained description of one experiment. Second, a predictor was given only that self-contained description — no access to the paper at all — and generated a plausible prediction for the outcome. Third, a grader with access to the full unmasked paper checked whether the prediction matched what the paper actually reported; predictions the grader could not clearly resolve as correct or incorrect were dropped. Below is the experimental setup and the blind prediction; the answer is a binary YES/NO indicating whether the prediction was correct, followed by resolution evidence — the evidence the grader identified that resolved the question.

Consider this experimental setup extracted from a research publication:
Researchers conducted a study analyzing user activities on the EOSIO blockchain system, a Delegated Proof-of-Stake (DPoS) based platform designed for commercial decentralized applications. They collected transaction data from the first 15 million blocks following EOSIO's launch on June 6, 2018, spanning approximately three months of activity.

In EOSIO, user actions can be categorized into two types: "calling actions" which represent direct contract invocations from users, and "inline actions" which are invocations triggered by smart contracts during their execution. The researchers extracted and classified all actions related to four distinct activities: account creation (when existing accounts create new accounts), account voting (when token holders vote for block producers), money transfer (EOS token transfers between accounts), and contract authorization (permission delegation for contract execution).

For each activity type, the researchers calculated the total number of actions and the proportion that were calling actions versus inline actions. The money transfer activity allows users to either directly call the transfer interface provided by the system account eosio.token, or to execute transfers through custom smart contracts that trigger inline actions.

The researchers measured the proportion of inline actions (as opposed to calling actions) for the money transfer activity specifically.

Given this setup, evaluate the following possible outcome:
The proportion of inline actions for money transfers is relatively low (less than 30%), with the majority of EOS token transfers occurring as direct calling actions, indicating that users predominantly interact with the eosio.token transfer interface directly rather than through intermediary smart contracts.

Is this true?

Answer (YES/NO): NO